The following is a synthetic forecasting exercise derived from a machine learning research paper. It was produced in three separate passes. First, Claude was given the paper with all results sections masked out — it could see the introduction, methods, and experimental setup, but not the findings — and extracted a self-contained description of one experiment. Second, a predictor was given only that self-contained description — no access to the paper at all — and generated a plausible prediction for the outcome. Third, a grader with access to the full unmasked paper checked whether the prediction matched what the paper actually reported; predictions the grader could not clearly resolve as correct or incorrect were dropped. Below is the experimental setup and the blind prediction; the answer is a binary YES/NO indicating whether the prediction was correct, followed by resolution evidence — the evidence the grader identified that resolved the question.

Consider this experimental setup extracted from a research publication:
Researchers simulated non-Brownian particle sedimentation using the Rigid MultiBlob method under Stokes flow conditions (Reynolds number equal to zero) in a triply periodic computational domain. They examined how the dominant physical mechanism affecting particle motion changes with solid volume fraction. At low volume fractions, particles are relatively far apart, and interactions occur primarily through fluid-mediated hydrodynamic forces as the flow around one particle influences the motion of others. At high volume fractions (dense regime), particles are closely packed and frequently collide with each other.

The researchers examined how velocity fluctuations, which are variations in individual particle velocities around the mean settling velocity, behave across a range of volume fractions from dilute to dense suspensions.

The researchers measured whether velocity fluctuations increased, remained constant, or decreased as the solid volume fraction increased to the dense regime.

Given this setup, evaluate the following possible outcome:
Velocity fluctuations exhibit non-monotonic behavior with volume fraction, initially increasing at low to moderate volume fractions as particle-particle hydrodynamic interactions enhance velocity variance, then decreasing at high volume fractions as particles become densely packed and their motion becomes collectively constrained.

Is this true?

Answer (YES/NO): YES